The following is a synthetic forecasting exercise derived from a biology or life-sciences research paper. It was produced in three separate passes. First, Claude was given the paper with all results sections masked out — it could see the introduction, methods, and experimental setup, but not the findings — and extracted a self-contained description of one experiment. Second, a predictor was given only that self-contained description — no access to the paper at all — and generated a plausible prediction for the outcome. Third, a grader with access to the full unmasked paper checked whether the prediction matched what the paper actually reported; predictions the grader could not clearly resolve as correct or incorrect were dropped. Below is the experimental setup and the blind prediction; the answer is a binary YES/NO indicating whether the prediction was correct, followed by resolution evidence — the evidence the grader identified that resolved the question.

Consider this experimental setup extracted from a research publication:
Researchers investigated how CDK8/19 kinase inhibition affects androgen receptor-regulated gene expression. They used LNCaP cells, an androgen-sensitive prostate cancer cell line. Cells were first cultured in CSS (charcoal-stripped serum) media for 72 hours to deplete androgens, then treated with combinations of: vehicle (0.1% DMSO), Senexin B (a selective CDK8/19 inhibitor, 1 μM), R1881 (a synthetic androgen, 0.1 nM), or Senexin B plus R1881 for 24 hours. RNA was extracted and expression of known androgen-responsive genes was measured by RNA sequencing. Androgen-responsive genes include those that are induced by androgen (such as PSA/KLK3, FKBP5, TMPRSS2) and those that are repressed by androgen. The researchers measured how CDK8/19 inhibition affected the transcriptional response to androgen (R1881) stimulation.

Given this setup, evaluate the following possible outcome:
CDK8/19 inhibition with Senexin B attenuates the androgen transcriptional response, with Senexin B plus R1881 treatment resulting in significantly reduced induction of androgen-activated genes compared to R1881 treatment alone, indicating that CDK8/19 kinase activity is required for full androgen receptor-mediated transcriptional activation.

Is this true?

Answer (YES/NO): YES